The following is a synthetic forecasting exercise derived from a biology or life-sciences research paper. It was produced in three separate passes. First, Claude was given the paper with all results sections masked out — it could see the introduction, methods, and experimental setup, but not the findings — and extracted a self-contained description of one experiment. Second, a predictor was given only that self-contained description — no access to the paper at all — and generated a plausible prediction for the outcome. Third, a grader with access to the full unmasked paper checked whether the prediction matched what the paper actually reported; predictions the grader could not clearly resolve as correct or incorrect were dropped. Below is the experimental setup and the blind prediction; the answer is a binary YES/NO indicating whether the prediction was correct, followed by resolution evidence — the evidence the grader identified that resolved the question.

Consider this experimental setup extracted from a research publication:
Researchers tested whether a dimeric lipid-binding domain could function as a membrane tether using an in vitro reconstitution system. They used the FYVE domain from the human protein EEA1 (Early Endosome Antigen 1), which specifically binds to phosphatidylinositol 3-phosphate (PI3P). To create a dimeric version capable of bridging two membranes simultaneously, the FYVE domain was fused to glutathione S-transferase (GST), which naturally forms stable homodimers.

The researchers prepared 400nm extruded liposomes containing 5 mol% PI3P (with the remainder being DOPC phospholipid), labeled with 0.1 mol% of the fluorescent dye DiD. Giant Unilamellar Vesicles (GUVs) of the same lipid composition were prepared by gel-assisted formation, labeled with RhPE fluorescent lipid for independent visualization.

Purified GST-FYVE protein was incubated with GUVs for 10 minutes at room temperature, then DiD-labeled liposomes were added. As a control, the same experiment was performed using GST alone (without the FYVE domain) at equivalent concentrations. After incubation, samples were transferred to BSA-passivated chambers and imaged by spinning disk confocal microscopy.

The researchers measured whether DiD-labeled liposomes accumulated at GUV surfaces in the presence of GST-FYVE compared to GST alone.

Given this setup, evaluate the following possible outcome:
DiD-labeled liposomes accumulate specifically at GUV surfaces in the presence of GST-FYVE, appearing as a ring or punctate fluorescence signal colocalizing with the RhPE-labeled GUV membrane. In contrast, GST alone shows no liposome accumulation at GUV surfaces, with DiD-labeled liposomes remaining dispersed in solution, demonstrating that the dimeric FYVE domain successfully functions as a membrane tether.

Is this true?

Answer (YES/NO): YES